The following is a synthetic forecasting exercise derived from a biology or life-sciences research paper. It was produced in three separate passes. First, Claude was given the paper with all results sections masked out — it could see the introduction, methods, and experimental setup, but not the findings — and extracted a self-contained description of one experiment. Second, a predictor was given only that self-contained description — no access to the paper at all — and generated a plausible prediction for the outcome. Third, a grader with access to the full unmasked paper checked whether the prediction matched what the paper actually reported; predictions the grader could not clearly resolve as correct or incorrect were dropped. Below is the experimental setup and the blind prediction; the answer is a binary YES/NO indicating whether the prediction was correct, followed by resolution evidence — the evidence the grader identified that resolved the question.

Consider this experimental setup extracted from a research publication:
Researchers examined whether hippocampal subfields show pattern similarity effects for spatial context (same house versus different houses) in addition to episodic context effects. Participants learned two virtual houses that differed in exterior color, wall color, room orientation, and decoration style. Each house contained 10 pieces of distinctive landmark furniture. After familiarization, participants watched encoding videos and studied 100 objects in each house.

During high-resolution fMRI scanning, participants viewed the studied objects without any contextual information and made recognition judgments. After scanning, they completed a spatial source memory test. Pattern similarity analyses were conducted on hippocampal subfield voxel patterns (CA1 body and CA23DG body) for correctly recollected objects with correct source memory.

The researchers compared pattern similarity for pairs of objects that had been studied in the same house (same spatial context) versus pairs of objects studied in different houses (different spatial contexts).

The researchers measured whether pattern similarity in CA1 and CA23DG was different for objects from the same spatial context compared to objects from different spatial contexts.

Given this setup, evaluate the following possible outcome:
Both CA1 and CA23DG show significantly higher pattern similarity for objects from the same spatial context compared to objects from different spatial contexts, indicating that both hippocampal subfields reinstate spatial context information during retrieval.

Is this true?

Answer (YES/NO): NO